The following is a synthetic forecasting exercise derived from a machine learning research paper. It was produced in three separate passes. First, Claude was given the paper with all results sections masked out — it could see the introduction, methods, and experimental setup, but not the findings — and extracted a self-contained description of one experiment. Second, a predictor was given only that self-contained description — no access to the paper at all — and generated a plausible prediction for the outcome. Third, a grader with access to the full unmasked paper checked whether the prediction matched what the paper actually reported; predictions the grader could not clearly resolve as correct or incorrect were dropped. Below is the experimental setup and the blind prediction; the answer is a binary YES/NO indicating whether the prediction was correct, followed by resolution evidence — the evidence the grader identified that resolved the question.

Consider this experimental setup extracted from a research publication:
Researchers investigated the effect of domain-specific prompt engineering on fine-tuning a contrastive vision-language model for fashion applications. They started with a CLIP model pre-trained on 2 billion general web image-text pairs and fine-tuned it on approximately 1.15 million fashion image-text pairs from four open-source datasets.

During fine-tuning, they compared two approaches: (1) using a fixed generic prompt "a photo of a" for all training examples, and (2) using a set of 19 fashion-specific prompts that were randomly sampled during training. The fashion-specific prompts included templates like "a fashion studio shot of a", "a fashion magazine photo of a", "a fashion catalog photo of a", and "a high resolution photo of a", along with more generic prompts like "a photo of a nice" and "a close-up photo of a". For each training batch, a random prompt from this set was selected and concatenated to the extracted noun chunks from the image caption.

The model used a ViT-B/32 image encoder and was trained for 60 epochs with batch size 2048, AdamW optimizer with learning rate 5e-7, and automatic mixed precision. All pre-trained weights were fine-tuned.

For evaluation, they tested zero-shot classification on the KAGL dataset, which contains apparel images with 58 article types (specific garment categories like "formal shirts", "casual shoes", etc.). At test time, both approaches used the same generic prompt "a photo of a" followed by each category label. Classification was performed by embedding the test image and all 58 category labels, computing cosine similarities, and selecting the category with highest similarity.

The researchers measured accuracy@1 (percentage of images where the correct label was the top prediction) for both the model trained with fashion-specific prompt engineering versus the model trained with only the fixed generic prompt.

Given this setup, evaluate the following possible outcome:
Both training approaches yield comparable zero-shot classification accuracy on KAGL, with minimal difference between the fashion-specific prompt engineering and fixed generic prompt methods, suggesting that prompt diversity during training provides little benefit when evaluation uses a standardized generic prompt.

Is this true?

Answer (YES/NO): YES